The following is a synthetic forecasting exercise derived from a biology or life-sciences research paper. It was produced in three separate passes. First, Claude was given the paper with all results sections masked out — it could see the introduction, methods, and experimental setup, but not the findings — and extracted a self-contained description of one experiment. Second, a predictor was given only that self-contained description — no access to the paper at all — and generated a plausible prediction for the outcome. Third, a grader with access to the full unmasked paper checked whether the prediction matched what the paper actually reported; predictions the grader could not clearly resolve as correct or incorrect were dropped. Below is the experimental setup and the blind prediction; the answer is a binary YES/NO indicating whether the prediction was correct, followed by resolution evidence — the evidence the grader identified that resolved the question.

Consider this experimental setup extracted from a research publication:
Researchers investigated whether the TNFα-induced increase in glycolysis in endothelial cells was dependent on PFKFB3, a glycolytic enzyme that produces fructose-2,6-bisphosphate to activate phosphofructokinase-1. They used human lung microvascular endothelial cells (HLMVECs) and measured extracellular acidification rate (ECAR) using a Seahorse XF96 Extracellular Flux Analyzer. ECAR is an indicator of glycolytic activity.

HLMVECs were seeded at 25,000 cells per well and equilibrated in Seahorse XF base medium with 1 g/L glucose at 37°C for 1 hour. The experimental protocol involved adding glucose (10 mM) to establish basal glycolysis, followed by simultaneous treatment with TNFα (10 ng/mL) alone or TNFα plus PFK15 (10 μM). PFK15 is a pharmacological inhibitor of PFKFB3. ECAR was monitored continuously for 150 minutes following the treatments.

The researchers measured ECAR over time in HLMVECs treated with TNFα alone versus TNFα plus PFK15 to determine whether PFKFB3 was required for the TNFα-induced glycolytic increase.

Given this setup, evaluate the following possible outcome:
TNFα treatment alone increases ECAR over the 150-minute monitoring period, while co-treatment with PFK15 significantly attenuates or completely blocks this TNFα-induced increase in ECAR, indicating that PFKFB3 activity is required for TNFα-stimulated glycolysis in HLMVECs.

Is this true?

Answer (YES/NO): YES